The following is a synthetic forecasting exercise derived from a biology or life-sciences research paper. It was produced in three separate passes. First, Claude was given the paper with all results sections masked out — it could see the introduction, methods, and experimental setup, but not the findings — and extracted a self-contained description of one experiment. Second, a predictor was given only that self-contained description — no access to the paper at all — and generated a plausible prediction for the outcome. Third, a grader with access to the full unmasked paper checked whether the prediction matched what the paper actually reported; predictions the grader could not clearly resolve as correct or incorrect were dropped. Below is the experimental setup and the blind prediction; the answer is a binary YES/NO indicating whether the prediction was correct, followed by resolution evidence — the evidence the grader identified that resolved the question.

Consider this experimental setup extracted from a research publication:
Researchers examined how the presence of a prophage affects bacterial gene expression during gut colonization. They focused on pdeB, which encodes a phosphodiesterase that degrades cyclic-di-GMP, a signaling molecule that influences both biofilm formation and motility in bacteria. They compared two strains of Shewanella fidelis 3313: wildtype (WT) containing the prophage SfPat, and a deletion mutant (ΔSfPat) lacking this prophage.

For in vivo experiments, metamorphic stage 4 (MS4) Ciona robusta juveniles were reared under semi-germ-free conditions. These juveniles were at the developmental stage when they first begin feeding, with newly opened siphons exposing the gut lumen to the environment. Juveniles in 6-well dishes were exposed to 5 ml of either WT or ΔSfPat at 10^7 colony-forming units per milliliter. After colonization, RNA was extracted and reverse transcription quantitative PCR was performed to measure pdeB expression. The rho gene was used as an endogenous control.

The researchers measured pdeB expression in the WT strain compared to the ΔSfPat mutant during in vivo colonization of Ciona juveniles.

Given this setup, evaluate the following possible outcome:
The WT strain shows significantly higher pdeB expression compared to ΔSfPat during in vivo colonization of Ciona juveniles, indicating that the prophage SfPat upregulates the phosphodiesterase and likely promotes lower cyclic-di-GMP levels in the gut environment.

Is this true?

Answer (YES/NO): YES